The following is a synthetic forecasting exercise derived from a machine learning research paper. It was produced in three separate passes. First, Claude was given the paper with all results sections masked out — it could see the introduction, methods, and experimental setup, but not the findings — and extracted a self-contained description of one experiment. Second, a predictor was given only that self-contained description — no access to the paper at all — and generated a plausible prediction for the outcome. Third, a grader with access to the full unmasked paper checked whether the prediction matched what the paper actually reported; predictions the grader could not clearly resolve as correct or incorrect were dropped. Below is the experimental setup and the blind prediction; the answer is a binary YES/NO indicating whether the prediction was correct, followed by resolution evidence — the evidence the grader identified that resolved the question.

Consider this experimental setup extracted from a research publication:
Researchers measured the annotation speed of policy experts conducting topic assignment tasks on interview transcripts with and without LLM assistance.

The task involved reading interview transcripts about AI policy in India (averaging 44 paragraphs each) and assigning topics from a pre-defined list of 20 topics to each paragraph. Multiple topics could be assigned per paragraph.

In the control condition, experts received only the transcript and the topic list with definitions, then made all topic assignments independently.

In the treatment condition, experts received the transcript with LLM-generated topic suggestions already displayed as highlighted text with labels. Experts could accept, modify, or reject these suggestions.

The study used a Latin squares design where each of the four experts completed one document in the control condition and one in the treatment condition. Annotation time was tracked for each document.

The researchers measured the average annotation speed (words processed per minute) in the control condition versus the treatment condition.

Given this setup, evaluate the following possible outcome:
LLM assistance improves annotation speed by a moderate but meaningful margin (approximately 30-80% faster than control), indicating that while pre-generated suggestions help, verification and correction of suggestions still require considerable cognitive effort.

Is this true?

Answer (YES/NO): NO